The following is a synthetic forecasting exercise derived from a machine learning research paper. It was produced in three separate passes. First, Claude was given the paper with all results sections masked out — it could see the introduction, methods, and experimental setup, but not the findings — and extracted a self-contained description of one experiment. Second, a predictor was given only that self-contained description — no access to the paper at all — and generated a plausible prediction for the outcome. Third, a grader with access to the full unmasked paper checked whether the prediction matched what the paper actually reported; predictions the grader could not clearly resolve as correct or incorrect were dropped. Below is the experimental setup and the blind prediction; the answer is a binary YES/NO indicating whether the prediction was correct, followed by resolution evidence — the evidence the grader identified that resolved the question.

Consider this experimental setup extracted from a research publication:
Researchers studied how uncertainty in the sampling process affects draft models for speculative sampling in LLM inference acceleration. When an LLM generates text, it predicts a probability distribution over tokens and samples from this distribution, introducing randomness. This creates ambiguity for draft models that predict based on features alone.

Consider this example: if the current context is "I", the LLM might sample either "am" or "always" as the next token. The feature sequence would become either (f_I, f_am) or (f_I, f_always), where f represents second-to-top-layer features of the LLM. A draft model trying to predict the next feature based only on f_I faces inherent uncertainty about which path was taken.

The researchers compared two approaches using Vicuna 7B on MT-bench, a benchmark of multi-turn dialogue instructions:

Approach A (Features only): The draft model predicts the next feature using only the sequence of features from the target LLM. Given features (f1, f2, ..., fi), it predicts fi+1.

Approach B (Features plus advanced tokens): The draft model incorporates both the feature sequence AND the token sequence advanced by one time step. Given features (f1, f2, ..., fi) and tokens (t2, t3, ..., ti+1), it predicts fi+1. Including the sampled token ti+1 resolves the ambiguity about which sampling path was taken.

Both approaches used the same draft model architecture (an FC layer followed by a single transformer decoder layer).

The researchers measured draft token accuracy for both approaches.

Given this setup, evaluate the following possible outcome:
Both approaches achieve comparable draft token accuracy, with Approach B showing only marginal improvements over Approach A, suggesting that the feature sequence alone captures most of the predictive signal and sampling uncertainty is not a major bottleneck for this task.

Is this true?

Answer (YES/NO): NO